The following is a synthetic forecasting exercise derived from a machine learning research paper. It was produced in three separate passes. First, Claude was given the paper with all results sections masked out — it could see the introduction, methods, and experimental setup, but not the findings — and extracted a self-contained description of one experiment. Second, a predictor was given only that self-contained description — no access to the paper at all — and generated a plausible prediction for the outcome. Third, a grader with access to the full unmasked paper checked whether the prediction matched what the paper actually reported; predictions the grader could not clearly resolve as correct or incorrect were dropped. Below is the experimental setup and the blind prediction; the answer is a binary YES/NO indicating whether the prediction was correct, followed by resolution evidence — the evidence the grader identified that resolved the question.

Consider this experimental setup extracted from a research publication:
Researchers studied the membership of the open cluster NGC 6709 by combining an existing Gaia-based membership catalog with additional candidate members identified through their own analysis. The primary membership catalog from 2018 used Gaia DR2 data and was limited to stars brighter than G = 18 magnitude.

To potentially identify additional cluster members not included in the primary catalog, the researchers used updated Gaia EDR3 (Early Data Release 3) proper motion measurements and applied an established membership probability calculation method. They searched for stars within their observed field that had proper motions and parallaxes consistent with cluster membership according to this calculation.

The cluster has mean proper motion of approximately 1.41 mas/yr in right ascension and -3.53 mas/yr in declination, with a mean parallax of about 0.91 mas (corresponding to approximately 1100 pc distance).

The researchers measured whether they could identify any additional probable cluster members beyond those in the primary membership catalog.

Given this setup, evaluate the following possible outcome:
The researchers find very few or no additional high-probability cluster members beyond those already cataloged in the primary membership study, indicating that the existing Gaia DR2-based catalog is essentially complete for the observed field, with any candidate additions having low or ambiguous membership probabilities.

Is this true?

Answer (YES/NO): NO